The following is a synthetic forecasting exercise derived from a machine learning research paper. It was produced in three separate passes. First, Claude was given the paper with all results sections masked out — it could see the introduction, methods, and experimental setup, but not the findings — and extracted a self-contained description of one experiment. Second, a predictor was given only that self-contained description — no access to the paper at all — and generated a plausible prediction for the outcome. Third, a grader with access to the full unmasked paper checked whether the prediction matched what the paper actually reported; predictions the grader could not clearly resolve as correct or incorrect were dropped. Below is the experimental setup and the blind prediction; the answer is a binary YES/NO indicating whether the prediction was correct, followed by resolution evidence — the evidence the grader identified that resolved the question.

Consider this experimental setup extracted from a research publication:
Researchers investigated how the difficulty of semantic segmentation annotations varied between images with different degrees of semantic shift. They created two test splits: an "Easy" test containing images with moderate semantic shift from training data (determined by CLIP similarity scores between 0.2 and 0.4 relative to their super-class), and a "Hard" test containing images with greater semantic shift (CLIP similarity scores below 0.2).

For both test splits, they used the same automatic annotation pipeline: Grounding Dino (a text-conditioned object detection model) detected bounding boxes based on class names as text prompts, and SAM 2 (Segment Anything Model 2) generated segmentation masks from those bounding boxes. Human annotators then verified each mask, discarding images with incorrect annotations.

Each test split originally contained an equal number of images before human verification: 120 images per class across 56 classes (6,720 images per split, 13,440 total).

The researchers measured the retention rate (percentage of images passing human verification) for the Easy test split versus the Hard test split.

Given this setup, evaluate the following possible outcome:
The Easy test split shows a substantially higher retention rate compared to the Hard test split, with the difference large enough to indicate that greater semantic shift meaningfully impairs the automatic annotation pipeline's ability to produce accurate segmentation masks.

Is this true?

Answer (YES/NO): NO